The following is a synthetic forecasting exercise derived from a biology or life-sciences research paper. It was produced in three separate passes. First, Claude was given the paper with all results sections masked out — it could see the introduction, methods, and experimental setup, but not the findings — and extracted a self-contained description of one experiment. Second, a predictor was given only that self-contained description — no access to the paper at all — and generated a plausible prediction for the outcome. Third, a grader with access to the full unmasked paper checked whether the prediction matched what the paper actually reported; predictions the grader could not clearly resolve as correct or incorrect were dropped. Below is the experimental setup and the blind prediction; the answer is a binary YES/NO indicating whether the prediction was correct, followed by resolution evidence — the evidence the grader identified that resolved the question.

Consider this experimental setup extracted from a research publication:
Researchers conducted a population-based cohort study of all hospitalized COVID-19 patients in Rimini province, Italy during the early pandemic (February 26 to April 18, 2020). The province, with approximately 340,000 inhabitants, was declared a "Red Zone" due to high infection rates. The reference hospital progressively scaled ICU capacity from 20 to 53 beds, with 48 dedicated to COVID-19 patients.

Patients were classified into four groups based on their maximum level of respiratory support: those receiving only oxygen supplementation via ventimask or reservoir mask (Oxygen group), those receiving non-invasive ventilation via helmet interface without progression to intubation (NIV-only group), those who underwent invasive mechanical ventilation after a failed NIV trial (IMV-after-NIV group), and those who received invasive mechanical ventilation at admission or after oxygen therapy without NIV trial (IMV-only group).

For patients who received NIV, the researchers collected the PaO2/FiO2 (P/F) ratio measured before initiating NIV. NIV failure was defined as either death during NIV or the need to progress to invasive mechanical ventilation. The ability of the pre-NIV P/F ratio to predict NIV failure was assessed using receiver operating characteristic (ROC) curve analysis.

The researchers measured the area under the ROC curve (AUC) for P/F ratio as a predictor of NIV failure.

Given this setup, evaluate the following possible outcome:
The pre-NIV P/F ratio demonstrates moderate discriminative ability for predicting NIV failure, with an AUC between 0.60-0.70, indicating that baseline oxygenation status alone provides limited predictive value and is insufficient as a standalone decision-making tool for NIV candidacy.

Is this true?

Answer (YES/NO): NO